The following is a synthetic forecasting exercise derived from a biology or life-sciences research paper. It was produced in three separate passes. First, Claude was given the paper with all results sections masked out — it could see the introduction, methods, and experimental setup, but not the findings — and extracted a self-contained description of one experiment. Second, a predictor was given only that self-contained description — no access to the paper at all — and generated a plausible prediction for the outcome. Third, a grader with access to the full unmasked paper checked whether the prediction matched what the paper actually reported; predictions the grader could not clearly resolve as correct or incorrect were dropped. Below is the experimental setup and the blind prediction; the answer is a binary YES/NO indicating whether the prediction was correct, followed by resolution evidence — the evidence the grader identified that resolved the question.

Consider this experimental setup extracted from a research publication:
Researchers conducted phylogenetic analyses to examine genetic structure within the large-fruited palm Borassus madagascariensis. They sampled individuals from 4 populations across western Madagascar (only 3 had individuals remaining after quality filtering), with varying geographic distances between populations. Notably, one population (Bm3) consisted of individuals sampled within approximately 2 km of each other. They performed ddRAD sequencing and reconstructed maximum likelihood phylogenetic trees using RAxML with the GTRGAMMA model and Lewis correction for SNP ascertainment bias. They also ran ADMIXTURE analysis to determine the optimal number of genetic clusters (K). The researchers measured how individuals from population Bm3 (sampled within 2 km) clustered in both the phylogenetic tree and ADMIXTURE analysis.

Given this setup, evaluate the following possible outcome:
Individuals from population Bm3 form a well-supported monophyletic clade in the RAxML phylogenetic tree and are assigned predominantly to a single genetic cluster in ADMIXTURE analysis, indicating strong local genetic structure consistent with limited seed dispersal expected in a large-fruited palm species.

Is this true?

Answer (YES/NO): NO